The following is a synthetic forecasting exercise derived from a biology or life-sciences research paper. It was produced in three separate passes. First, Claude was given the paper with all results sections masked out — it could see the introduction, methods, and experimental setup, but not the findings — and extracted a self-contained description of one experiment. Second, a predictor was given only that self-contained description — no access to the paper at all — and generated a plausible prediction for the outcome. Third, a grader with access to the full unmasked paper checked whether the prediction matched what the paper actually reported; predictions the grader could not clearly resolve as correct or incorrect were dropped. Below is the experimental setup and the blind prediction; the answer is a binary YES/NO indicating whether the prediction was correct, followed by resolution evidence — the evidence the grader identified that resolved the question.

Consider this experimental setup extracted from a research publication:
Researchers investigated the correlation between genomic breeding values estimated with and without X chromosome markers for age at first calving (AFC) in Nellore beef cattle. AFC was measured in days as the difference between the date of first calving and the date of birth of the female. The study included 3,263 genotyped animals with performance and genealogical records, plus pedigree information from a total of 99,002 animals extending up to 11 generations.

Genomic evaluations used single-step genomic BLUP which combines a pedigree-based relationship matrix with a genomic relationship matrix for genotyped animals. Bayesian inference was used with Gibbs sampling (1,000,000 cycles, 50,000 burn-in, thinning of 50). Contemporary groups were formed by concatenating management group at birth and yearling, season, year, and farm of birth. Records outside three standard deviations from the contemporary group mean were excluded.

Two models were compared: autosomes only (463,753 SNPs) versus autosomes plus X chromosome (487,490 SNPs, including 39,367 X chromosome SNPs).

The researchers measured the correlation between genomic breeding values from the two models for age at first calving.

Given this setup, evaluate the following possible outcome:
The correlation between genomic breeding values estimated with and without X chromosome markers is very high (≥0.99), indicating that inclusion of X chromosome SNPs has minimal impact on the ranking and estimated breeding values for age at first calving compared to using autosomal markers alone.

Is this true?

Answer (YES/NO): NO